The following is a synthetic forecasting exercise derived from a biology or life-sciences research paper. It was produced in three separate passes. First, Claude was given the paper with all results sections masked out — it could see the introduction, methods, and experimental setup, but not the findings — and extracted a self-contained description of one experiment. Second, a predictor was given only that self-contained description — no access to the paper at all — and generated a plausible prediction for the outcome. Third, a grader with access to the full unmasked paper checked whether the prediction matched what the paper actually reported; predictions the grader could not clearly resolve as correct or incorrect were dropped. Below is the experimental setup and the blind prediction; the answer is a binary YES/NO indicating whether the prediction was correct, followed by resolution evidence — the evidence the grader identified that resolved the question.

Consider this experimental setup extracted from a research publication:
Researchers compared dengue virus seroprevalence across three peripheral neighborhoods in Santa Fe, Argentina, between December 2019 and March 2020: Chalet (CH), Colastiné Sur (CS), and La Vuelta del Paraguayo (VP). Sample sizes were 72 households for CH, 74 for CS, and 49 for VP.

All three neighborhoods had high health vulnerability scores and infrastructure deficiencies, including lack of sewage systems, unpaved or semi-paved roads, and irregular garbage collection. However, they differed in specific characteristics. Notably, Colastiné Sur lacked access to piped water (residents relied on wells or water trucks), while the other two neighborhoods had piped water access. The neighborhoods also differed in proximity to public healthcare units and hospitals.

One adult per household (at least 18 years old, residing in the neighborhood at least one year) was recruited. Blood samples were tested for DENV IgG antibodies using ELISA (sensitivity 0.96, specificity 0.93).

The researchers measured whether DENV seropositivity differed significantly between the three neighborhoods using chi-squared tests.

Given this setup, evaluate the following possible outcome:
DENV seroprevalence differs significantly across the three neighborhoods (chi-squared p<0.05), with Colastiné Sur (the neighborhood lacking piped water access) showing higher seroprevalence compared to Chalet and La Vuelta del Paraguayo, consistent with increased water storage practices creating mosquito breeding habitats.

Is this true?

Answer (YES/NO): NO